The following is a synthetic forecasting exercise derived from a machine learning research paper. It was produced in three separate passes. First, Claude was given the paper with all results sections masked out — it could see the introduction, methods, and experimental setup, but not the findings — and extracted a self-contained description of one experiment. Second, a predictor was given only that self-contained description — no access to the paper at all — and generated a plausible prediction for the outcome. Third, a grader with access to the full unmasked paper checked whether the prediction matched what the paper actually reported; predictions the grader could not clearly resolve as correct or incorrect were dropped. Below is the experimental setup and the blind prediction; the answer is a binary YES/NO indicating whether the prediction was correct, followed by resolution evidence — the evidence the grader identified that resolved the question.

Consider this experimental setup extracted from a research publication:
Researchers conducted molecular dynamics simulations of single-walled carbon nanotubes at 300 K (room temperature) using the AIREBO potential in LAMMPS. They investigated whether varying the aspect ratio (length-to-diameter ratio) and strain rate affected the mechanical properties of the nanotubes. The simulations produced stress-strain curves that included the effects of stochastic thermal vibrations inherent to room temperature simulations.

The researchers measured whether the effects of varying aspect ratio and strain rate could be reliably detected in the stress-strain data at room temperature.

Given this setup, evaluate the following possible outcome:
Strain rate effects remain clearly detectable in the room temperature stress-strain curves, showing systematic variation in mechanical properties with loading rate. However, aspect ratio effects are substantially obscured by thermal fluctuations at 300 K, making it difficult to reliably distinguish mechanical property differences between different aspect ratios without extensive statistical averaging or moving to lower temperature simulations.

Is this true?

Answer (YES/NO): NO